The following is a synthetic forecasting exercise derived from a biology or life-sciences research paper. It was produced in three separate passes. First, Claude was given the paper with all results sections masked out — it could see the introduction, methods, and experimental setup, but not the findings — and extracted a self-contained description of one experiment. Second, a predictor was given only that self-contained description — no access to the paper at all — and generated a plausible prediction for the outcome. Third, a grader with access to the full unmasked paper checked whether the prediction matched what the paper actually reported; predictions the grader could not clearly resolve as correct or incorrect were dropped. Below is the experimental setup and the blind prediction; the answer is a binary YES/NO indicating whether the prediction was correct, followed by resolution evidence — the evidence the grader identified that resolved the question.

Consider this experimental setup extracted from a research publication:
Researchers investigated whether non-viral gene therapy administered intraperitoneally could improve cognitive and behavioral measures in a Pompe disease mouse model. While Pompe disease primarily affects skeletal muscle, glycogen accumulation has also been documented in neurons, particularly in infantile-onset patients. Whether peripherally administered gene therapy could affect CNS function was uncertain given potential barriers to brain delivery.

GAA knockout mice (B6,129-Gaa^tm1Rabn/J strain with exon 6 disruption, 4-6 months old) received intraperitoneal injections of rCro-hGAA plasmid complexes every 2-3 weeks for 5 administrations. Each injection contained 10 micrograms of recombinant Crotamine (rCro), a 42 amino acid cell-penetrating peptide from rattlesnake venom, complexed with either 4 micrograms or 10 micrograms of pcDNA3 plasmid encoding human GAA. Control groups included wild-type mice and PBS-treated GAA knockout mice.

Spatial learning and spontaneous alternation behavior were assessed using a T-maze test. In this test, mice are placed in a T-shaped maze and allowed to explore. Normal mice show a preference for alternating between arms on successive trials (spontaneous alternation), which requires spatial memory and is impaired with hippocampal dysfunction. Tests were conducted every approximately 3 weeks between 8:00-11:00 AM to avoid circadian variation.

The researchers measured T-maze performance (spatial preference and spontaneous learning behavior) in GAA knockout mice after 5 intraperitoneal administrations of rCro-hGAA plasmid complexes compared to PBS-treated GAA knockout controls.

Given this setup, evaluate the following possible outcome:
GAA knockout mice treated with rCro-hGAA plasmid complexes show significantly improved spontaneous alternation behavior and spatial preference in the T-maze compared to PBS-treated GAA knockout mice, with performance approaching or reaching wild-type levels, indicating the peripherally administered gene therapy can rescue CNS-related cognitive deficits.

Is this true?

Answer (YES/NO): YES